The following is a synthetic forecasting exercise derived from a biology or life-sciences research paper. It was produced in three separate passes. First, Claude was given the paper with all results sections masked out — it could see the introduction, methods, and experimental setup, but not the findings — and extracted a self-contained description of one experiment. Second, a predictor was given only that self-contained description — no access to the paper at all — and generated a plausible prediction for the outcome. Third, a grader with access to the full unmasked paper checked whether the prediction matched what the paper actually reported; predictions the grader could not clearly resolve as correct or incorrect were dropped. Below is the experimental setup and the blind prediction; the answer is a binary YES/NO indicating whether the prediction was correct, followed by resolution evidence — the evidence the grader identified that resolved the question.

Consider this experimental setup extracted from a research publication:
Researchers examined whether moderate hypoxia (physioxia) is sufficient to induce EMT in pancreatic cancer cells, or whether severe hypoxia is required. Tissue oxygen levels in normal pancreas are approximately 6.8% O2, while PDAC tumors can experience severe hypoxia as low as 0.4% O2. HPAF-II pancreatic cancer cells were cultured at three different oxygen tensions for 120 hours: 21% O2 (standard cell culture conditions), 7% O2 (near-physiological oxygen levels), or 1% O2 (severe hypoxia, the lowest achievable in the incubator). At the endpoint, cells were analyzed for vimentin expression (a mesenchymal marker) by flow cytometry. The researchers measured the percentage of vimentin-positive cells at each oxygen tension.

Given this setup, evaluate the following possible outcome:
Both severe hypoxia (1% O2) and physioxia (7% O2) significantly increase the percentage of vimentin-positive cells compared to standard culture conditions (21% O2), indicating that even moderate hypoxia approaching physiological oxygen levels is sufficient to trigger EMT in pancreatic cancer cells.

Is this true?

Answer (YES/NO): NO